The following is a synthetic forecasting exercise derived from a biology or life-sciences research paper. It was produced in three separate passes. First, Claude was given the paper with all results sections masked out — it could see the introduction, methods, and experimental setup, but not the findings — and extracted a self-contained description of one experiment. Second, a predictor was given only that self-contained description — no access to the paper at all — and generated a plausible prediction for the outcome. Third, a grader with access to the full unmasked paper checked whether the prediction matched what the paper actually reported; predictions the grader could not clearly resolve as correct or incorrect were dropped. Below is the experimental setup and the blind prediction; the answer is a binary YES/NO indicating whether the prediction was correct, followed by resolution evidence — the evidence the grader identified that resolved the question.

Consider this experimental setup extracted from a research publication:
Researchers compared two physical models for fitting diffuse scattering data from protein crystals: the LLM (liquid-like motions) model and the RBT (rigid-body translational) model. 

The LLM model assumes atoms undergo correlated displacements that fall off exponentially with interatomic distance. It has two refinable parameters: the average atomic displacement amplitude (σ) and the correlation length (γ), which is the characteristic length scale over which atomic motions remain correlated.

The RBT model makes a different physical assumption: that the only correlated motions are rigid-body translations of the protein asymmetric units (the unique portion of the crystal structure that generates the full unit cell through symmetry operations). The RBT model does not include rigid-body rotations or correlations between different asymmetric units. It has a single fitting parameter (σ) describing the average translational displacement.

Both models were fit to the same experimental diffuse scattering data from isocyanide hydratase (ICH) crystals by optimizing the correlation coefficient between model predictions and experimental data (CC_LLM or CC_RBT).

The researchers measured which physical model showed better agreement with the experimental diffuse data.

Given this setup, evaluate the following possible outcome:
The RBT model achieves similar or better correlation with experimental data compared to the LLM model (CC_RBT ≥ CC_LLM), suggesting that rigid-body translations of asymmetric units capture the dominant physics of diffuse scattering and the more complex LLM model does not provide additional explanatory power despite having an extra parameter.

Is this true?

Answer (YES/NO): NO